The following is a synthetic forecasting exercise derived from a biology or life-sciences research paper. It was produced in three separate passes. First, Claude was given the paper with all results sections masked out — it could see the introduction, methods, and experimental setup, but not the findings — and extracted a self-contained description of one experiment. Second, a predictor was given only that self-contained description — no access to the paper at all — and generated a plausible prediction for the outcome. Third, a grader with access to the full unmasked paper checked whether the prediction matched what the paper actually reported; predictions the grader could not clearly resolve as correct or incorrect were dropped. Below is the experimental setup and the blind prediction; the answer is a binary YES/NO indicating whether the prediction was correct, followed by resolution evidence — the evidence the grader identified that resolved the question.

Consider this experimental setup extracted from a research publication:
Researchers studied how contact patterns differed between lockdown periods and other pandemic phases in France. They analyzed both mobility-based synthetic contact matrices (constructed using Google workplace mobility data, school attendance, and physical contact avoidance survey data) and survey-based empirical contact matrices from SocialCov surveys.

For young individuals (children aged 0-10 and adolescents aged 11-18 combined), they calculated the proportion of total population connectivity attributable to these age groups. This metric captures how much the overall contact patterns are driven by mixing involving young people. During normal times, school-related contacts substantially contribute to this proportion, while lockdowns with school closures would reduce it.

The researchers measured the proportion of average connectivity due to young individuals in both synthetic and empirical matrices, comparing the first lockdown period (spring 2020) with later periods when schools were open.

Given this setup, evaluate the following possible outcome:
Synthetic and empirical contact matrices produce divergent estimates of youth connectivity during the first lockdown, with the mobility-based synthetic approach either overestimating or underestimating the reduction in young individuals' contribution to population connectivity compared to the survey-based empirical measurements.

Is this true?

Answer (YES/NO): NO